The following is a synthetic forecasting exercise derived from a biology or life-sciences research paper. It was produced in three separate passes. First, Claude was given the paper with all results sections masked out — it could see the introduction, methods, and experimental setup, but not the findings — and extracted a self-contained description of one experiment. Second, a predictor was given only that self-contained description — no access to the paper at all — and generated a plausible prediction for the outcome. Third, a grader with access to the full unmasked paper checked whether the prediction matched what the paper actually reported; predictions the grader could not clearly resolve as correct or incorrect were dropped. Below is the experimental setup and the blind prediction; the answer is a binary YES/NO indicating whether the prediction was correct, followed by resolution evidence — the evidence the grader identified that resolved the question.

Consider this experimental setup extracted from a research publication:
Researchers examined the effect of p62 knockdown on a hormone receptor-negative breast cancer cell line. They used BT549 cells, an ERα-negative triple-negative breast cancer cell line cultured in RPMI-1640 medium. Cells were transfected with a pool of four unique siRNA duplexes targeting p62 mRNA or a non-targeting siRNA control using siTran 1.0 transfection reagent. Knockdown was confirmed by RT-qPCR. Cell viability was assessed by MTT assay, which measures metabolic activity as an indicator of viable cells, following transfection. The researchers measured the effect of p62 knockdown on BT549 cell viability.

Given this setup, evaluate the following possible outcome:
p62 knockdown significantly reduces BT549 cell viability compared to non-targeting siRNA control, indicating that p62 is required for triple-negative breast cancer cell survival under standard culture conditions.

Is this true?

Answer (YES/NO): YES